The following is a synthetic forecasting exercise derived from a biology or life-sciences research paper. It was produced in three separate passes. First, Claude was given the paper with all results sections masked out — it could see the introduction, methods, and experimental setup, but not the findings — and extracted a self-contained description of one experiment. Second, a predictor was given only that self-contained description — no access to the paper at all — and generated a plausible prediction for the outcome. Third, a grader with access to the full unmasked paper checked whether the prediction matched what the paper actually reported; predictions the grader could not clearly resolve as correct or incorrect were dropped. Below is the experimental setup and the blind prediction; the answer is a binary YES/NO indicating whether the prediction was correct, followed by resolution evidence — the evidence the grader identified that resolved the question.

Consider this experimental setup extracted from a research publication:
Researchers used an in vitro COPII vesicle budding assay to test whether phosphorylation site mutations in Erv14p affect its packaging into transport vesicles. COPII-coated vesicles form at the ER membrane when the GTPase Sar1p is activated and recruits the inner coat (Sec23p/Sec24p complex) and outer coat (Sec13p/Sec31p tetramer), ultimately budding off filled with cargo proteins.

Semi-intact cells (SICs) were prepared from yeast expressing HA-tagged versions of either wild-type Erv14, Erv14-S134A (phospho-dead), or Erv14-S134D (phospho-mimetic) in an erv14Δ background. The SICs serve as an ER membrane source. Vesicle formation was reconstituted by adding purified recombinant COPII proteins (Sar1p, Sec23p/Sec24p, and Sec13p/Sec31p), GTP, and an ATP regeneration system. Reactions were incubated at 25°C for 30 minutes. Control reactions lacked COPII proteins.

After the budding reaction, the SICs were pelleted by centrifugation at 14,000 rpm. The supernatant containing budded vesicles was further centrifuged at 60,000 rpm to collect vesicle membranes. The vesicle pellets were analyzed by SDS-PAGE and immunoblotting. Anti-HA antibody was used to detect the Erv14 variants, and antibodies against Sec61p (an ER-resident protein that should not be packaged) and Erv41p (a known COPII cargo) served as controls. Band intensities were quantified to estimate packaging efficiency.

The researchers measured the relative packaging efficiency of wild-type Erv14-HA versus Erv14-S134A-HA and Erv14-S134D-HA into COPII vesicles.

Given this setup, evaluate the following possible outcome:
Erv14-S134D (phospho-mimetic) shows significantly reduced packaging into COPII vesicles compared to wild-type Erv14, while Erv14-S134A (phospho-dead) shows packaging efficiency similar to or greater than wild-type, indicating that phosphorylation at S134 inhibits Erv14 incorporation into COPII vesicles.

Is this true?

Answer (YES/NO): YES